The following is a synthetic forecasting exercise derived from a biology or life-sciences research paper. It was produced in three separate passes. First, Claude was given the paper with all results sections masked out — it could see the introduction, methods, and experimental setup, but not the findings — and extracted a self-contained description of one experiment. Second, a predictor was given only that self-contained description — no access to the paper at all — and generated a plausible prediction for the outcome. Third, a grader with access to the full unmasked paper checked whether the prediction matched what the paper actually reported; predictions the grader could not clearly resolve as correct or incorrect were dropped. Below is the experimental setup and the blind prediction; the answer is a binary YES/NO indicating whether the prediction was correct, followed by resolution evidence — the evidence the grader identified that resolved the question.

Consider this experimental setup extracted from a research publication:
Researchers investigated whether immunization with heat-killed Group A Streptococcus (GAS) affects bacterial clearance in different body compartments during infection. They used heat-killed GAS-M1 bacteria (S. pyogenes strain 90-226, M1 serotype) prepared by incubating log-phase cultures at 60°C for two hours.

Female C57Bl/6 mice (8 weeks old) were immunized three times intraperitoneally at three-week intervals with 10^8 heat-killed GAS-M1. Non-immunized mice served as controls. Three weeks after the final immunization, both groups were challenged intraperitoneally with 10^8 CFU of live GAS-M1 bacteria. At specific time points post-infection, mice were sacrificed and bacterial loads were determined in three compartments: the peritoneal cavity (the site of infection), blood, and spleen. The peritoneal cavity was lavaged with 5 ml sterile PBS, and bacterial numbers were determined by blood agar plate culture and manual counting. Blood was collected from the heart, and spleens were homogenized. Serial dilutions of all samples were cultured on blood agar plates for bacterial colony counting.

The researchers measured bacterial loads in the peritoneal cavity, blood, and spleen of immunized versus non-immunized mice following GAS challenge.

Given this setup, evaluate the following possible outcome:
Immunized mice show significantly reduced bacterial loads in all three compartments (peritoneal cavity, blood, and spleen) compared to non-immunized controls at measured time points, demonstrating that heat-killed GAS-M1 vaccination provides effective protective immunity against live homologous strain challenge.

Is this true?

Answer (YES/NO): NO